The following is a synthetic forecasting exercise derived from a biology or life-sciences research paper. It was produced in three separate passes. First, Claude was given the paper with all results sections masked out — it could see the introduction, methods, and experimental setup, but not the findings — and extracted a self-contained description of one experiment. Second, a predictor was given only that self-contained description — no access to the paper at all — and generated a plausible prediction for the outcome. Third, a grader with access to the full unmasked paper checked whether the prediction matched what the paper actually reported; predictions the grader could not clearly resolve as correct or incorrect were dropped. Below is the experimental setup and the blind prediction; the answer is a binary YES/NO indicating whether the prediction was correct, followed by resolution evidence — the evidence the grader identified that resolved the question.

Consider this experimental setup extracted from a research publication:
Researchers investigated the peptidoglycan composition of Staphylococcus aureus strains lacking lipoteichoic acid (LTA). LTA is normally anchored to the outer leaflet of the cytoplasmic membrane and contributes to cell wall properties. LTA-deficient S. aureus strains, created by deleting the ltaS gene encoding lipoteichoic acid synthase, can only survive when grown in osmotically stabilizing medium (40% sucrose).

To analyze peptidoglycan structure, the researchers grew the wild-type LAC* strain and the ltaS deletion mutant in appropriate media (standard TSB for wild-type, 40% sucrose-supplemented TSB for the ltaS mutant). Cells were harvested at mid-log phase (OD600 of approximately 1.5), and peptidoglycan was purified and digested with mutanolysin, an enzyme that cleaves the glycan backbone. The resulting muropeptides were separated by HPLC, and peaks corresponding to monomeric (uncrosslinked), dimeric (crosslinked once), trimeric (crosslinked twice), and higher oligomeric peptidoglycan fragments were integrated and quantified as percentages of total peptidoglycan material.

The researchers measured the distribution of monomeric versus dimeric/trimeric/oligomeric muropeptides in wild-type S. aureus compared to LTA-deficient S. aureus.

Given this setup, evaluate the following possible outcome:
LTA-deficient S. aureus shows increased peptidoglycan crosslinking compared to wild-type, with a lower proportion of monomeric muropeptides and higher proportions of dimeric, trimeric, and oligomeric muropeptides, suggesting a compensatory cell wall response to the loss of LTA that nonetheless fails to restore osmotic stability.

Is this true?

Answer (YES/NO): NO